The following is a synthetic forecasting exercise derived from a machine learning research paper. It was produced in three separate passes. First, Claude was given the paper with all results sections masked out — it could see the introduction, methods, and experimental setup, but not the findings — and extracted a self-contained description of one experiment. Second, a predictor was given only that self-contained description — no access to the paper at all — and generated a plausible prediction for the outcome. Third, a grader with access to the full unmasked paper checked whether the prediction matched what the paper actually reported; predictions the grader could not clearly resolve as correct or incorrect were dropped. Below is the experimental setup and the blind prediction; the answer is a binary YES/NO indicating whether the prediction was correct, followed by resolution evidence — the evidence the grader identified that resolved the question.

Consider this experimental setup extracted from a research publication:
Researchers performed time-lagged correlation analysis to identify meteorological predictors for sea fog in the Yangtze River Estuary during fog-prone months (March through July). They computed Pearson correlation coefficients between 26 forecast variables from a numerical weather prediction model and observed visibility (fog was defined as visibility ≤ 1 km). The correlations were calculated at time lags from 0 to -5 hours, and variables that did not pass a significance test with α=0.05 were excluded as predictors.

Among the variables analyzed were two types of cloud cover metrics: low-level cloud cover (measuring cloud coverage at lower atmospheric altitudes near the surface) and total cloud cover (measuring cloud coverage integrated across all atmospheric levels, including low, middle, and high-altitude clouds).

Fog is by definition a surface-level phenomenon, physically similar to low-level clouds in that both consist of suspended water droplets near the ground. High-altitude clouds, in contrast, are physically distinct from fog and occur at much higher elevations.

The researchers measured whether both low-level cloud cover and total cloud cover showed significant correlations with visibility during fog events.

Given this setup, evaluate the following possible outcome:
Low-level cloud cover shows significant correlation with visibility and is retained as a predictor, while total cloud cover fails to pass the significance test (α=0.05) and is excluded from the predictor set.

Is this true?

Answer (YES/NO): NO